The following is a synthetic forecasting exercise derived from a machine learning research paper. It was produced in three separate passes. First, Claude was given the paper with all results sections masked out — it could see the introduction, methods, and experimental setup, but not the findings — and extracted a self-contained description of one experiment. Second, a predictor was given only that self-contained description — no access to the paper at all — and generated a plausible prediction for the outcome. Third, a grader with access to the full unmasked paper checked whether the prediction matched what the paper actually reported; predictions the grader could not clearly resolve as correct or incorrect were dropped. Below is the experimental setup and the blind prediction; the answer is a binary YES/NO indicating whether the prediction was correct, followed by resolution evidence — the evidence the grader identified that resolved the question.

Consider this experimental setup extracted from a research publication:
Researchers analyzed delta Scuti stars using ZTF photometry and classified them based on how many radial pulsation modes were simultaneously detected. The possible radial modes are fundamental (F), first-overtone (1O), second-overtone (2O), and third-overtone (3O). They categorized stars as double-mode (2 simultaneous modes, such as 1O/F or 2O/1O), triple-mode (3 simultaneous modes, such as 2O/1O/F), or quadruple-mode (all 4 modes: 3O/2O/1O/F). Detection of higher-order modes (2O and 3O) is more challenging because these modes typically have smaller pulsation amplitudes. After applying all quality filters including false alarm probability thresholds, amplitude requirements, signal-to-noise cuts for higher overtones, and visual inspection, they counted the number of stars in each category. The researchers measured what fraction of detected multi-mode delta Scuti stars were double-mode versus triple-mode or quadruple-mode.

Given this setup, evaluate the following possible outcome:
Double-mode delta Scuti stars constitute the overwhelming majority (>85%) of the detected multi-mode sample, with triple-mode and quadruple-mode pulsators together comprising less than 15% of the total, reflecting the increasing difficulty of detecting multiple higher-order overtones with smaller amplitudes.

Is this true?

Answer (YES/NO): YES